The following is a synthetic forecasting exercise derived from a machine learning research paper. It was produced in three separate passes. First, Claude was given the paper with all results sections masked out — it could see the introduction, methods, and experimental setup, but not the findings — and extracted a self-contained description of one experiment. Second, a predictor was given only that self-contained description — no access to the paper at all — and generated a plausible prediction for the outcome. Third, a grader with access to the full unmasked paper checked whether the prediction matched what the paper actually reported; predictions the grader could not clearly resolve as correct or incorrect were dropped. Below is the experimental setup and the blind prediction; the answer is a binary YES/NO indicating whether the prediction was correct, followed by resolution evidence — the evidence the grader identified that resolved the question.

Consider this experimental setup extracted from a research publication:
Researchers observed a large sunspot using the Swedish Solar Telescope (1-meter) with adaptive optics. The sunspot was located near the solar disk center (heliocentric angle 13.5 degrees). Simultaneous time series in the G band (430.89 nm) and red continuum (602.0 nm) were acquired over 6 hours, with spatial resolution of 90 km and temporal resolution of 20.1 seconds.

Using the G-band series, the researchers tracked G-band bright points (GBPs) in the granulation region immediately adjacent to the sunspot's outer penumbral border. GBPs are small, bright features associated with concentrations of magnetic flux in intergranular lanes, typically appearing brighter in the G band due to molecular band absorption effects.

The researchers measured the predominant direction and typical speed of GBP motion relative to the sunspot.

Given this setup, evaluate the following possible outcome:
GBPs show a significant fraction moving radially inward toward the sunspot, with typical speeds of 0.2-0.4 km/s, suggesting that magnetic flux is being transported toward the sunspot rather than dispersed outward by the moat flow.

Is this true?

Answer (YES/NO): NO